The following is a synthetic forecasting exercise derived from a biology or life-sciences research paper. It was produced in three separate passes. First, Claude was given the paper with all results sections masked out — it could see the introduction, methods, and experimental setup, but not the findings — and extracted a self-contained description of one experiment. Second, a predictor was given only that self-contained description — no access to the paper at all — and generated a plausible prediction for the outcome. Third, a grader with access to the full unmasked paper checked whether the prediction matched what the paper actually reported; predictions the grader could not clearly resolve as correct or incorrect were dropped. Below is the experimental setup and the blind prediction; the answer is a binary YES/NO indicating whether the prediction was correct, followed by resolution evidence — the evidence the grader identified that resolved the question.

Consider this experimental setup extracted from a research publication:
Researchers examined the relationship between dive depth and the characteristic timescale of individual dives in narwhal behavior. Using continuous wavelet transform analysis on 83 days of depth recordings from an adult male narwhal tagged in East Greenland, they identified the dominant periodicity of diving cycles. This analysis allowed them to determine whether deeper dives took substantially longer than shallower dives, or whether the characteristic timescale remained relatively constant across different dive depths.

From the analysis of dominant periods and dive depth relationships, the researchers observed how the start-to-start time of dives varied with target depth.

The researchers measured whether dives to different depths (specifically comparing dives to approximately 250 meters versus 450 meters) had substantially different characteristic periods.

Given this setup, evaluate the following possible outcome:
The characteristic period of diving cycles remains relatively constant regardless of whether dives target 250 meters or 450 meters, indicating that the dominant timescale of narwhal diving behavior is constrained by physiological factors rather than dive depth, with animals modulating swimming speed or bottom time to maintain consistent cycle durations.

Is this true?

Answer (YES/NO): YES